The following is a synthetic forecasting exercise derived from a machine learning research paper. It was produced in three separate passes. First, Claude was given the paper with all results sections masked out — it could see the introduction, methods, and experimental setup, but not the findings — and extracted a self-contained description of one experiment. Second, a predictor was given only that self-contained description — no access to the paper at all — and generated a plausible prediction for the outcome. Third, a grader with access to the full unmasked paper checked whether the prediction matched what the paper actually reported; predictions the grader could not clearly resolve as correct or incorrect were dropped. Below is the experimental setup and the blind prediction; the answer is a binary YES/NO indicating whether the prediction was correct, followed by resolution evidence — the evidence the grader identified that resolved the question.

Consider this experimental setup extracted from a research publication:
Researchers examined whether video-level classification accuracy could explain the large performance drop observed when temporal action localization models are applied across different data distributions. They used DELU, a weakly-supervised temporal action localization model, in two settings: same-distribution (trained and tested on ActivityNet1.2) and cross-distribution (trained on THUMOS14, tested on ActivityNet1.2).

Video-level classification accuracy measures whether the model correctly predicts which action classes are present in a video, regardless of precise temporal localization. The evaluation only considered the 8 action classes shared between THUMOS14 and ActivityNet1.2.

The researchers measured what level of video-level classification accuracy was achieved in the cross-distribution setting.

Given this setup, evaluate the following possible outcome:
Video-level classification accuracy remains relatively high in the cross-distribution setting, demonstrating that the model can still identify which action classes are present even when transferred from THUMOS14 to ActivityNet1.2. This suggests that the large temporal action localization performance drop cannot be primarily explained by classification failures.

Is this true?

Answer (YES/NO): YES